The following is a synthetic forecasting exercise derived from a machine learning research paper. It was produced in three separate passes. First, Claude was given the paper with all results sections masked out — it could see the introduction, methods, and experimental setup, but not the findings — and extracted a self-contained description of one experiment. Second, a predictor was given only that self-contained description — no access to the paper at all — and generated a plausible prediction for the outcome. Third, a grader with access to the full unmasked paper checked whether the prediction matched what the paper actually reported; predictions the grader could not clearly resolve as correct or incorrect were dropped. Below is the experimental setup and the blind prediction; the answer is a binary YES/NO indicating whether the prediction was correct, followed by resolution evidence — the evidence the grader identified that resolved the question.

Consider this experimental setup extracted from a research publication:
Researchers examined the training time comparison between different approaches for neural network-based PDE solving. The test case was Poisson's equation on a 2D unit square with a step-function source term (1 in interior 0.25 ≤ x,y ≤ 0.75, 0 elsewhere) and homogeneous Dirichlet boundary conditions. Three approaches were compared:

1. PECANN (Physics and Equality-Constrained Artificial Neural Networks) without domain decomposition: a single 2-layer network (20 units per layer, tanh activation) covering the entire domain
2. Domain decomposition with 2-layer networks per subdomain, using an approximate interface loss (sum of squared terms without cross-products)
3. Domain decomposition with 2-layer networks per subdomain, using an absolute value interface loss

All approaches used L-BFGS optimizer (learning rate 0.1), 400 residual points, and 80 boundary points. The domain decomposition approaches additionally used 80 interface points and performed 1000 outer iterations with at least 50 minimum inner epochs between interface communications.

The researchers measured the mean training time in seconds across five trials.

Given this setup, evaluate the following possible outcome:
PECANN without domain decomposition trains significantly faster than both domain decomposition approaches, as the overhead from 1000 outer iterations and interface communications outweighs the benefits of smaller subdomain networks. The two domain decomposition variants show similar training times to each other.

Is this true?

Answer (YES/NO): NO